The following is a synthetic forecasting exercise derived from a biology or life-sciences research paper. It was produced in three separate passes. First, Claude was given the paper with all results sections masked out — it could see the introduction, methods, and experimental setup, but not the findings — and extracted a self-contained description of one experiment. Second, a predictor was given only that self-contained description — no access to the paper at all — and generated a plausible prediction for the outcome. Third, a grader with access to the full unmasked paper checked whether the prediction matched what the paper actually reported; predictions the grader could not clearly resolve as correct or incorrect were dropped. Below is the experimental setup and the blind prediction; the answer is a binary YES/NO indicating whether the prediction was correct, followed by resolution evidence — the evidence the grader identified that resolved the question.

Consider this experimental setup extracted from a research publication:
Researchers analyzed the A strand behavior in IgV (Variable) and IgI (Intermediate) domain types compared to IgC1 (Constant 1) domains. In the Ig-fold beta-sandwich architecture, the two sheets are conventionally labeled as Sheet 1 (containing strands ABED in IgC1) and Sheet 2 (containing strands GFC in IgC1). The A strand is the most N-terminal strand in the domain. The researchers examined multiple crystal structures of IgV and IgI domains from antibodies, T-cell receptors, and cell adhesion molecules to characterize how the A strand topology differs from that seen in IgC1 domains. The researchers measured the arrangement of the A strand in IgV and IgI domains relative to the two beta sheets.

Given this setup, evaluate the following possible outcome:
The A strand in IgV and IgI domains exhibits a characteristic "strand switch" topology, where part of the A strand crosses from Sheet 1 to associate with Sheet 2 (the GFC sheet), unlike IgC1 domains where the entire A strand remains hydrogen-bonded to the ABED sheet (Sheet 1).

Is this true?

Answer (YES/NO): YES